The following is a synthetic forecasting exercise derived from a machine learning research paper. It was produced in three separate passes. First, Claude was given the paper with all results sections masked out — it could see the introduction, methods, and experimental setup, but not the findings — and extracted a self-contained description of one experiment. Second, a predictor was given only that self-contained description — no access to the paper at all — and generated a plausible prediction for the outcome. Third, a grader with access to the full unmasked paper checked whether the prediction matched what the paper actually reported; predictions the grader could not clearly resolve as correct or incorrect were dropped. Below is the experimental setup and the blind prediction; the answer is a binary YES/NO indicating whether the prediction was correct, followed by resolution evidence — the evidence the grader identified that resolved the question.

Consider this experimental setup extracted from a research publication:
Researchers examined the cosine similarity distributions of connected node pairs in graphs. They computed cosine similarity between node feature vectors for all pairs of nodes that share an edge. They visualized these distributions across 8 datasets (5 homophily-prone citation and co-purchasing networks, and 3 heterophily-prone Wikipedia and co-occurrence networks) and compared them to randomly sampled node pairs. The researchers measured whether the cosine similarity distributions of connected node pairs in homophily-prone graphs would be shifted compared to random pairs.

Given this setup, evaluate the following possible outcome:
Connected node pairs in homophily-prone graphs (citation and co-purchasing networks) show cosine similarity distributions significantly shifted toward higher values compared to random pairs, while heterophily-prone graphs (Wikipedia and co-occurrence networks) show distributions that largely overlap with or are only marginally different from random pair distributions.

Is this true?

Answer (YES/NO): YES